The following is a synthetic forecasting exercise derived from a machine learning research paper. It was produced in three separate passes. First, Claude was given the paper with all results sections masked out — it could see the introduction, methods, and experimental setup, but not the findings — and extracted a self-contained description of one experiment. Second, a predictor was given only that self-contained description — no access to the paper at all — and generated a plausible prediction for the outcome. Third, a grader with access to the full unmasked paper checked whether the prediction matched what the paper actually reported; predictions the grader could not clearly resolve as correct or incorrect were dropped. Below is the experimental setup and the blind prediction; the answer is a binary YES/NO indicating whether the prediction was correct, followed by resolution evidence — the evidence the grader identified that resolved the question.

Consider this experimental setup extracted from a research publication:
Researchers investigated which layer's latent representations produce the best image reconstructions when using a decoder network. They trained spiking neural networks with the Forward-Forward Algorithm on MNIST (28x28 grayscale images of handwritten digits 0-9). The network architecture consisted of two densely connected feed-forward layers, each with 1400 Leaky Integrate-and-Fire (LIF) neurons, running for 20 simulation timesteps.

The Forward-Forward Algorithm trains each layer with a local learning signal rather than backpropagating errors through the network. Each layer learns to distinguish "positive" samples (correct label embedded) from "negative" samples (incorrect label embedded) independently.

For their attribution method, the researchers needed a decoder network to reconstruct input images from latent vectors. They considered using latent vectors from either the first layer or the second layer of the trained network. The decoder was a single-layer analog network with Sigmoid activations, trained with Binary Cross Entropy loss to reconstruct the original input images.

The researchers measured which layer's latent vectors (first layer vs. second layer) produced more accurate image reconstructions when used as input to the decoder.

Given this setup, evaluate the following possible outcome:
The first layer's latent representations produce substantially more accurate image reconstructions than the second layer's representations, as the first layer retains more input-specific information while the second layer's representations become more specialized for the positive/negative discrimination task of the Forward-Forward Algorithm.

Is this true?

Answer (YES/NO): NO